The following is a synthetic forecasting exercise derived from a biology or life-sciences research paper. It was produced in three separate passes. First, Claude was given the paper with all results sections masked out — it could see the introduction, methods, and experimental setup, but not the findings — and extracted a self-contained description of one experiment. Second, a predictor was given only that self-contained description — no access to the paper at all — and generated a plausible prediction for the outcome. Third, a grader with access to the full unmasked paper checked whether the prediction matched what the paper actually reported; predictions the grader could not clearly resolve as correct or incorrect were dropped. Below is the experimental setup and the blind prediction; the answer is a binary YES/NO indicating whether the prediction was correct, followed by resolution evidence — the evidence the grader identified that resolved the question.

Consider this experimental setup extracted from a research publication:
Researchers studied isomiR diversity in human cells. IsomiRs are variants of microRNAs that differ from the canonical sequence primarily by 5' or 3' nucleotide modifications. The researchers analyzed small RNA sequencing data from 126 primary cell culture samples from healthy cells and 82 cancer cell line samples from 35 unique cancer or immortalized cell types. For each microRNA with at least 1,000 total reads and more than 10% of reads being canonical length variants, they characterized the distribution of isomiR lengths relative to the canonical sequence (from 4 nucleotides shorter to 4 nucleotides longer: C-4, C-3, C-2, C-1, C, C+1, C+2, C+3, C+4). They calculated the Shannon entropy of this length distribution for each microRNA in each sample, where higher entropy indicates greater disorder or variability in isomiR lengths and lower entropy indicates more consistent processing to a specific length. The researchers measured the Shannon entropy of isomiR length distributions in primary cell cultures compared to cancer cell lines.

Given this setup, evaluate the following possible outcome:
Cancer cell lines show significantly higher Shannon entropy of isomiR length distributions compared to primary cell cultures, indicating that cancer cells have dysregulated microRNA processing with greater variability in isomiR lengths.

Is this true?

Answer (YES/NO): YES